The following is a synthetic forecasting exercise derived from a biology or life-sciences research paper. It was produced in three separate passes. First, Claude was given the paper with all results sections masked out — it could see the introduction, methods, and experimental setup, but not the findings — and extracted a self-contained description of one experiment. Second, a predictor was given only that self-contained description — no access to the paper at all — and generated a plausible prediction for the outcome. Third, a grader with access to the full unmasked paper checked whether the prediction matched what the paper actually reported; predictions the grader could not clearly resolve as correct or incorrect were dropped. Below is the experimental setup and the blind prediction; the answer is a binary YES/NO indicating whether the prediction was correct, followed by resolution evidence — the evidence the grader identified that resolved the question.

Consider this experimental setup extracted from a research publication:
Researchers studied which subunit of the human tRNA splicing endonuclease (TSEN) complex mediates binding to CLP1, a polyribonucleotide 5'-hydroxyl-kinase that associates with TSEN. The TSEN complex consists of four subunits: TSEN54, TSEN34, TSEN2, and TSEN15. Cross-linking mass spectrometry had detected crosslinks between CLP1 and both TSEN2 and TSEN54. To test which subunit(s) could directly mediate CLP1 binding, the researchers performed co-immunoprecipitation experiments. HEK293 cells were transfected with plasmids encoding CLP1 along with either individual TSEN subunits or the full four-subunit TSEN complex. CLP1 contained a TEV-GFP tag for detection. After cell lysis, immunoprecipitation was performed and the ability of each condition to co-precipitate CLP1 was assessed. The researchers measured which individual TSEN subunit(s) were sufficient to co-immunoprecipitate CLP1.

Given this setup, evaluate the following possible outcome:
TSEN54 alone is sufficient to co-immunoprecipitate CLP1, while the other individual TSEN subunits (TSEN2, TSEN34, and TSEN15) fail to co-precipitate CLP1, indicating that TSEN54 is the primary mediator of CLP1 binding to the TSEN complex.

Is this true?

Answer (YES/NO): YES